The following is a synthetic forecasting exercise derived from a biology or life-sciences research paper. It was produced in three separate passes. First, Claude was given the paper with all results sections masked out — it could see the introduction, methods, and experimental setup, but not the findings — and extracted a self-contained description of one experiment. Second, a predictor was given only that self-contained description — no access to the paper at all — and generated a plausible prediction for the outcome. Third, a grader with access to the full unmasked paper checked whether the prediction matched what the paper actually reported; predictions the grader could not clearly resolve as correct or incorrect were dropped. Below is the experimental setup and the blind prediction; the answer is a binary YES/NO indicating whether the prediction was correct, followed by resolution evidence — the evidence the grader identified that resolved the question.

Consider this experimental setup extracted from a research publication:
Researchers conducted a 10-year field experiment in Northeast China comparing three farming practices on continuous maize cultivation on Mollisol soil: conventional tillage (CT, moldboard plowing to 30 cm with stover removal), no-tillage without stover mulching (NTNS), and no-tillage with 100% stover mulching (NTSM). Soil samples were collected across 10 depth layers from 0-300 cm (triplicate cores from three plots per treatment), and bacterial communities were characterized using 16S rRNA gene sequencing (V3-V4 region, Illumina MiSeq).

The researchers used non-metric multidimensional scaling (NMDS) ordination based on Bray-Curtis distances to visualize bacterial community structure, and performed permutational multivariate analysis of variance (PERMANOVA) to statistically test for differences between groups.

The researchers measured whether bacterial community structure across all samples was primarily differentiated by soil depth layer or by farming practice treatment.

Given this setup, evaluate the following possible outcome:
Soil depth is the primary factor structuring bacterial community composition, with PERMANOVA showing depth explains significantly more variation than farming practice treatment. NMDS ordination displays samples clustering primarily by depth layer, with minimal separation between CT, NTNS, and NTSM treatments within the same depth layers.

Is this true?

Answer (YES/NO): NO